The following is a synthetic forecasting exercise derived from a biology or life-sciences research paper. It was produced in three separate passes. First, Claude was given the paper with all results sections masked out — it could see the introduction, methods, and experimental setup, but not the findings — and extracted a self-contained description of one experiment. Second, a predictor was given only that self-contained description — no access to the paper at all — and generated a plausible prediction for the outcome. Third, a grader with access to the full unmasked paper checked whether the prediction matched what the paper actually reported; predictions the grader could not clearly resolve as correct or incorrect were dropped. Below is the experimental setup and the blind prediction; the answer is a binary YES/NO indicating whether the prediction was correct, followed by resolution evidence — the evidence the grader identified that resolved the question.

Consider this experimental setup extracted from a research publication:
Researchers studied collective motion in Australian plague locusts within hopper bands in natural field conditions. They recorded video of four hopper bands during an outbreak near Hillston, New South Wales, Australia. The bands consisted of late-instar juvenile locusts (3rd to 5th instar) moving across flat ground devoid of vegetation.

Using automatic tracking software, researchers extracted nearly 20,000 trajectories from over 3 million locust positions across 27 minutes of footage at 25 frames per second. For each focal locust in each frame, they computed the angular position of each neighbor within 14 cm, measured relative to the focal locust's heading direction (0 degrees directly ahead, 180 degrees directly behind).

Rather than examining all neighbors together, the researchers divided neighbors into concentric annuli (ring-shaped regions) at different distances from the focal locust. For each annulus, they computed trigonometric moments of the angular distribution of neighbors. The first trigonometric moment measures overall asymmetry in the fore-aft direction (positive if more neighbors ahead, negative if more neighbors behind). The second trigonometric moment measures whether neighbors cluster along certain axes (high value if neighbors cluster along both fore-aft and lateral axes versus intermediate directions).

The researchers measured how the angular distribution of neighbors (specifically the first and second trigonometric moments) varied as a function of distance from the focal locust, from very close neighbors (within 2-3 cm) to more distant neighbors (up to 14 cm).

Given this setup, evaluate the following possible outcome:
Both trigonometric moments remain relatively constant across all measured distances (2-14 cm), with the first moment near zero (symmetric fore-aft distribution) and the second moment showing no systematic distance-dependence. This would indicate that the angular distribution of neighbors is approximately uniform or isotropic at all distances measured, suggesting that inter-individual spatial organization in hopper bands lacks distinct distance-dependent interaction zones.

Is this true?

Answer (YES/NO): NO